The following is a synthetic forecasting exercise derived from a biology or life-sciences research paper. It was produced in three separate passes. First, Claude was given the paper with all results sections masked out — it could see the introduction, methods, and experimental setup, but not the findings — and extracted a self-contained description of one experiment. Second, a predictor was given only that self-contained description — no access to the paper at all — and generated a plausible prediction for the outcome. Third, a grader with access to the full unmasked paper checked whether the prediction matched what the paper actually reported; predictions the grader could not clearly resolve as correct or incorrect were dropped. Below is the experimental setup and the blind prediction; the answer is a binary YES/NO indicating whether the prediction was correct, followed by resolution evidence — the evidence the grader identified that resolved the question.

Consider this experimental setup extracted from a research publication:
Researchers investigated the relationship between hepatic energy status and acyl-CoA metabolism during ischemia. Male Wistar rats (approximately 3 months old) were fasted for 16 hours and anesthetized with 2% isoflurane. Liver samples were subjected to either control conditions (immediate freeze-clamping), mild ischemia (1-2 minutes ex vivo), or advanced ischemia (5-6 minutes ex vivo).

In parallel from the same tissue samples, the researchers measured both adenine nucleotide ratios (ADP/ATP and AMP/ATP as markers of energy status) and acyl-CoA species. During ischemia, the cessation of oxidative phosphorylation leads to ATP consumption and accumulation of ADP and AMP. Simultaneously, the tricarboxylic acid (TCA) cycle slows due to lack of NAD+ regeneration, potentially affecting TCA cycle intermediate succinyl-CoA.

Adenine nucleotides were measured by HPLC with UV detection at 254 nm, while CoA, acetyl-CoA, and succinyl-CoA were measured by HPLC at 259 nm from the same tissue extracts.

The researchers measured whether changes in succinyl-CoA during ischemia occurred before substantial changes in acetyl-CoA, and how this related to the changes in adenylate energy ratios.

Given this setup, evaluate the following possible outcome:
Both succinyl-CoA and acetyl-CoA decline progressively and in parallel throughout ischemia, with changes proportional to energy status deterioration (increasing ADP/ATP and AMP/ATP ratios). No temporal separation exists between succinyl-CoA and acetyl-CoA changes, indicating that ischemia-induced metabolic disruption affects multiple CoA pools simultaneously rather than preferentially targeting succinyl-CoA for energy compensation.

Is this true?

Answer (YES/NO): NO